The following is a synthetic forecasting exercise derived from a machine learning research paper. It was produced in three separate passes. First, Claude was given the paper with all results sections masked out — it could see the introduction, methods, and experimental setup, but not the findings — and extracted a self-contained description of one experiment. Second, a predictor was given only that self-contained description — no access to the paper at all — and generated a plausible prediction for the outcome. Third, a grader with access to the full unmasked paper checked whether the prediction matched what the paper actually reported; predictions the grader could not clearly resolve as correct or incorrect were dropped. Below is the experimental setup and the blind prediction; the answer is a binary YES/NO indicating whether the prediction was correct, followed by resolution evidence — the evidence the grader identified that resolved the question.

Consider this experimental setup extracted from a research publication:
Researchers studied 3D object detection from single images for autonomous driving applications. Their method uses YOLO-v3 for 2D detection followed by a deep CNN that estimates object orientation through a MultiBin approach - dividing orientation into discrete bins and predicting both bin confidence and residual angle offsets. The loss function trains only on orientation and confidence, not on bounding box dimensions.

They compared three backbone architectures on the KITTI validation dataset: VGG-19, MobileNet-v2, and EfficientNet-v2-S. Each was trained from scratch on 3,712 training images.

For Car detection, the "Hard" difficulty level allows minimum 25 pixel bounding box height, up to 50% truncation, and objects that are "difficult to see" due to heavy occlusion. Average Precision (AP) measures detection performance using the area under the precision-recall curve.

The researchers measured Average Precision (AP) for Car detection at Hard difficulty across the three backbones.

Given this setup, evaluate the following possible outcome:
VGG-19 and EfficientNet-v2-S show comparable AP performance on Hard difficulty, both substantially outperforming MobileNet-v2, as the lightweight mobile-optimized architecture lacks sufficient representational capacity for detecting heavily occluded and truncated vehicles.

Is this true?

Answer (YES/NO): NO